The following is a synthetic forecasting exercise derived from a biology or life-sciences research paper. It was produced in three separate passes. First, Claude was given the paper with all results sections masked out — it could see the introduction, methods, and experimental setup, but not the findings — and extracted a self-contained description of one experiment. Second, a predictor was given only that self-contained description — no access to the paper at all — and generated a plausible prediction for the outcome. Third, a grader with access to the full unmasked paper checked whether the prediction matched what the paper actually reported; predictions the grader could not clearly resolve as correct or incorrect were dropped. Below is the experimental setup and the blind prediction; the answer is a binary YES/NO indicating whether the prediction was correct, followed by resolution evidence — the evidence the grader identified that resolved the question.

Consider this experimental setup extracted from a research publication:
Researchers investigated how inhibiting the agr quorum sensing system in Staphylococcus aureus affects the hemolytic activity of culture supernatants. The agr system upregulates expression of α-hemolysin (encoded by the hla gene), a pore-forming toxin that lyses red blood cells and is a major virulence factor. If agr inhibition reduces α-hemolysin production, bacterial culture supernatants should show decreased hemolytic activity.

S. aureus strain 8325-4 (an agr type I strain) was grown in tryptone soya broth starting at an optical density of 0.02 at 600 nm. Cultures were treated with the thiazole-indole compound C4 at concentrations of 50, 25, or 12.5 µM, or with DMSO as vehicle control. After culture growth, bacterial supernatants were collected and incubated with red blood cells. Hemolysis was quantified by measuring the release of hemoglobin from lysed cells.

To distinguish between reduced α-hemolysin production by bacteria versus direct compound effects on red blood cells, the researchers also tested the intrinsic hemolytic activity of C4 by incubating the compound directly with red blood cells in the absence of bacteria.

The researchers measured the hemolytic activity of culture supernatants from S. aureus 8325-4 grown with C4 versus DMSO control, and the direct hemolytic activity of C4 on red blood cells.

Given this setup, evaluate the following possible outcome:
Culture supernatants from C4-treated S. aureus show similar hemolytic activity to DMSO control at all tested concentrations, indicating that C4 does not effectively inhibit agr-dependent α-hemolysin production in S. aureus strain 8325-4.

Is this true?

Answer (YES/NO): NO